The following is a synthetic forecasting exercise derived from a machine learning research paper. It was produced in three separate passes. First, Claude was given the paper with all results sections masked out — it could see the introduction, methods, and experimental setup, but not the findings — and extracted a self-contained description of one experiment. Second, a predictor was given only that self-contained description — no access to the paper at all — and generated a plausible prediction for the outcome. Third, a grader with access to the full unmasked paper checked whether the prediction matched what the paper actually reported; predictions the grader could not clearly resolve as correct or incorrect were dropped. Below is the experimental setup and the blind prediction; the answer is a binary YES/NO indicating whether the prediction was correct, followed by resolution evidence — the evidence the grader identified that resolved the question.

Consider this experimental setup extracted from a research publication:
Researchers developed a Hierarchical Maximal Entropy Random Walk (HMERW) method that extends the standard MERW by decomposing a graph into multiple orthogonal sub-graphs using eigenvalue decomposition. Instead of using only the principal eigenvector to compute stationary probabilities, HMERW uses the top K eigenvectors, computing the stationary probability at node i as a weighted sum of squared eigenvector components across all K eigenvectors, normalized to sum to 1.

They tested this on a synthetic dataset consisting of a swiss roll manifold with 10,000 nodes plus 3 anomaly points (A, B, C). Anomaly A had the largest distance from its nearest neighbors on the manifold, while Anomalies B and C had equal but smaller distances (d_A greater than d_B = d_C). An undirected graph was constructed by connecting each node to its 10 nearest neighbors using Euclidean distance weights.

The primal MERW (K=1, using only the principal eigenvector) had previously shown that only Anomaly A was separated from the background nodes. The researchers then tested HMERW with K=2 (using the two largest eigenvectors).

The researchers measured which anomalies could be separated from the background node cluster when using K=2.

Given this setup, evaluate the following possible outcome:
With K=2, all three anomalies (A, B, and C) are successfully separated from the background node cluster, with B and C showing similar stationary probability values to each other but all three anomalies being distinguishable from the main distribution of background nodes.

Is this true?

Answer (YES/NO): NO